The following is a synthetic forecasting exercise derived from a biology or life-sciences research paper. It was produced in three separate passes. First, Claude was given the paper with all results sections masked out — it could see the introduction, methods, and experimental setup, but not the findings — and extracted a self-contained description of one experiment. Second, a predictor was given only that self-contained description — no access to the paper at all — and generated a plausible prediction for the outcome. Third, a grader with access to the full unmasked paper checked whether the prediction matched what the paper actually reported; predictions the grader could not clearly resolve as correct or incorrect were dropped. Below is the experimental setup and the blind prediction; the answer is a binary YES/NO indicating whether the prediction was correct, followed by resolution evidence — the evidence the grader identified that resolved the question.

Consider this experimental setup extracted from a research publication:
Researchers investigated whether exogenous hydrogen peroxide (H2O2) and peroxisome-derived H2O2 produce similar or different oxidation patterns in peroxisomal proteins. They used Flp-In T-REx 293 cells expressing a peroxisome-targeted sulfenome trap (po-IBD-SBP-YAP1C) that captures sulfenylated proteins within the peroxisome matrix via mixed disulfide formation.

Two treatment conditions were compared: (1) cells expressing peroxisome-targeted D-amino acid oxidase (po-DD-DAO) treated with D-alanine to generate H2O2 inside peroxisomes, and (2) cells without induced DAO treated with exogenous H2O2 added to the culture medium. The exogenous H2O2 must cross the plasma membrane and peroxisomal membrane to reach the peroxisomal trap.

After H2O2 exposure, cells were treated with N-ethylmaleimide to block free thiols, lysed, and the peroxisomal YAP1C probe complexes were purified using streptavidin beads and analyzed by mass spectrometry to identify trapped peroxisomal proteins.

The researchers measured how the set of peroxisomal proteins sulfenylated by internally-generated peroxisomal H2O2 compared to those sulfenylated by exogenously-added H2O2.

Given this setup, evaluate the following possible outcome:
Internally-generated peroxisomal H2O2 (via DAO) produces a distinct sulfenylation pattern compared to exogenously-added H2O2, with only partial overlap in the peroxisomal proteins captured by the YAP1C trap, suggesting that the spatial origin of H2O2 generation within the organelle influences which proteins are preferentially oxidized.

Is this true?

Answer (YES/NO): YES